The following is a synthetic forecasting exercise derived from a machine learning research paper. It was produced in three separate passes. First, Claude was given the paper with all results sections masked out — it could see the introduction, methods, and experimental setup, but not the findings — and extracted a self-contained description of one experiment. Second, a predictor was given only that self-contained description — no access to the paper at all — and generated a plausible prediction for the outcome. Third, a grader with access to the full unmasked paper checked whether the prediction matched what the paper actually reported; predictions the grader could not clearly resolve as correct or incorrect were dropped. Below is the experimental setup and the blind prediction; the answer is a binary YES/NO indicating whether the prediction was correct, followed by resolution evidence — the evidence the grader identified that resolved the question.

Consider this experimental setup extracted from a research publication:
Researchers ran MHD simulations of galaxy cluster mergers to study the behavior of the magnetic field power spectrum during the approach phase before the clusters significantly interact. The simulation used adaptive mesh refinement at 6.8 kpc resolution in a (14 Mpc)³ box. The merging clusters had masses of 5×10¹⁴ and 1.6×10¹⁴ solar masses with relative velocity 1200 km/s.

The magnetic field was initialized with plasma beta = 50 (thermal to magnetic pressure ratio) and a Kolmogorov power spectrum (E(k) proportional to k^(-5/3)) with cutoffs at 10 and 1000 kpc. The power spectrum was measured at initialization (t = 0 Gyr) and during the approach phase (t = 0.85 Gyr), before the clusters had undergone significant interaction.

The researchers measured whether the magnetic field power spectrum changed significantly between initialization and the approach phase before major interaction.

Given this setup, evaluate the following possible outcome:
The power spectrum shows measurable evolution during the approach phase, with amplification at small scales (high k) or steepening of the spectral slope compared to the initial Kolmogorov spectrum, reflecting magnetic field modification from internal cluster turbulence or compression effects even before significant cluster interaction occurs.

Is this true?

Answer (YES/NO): NO